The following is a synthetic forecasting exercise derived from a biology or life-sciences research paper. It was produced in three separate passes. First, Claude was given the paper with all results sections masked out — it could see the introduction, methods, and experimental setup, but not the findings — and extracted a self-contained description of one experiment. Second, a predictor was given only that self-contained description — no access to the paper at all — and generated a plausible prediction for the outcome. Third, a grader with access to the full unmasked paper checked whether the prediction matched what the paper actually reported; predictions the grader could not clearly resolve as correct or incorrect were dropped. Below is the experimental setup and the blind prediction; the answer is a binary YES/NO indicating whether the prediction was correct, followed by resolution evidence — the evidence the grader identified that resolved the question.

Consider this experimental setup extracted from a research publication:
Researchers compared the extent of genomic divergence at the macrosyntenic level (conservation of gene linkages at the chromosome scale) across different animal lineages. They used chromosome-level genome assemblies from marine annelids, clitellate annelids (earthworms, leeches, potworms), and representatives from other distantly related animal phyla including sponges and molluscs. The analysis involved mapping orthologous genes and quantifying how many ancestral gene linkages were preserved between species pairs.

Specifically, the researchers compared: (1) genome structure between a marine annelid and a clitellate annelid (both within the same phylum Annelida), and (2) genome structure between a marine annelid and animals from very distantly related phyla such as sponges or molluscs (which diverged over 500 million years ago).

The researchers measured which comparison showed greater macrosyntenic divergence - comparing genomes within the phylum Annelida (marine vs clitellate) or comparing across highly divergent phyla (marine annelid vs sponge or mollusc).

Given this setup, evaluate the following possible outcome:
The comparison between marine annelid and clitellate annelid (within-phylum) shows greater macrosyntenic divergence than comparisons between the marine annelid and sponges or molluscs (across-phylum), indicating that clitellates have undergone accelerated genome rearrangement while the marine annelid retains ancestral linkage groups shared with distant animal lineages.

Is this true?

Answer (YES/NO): YES